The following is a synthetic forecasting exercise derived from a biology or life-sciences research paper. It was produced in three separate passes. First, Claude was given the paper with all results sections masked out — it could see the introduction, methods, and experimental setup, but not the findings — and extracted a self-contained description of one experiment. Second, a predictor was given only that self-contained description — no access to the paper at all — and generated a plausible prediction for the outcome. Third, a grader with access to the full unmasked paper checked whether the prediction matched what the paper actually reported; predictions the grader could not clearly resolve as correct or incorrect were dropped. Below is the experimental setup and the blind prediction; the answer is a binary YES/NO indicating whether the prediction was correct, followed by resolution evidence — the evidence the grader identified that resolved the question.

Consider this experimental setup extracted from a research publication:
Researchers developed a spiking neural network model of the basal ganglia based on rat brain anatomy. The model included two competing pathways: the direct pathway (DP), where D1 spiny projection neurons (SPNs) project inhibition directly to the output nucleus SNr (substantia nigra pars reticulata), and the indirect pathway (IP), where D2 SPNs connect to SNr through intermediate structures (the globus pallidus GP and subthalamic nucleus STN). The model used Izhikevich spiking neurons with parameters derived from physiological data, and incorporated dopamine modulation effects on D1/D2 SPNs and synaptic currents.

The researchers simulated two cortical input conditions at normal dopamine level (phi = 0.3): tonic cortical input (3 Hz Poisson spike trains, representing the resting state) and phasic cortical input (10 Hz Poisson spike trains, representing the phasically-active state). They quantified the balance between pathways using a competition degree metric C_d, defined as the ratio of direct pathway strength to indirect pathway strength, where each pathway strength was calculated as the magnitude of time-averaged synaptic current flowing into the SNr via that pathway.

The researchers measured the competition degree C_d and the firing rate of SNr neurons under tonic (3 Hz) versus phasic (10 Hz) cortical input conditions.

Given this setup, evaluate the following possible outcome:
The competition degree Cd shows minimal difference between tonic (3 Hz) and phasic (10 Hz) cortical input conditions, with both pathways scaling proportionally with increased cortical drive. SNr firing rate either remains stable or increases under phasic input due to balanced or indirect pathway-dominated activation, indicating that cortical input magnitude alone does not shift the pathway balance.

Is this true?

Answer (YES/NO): NO